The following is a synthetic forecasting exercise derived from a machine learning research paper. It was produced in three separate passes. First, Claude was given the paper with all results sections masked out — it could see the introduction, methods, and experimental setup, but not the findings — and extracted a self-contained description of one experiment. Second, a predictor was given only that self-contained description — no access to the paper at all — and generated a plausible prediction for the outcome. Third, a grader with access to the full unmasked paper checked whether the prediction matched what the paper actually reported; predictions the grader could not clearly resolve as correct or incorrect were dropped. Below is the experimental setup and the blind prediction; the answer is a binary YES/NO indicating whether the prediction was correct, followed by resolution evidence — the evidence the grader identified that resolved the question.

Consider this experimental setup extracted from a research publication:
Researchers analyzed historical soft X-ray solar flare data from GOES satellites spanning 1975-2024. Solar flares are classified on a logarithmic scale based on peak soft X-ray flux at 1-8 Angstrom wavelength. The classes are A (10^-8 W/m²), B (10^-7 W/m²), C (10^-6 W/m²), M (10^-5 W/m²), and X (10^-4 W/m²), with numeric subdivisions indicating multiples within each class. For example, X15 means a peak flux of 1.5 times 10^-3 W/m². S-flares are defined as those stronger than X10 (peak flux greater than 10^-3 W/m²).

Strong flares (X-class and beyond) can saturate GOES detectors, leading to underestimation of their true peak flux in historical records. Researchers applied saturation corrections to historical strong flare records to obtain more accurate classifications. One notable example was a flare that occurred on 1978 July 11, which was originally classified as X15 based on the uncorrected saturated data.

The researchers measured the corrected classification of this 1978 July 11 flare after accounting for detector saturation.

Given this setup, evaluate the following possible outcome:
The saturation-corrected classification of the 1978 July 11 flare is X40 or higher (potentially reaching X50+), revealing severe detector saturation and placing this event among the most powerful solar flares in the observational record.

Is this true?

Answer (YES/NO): YES